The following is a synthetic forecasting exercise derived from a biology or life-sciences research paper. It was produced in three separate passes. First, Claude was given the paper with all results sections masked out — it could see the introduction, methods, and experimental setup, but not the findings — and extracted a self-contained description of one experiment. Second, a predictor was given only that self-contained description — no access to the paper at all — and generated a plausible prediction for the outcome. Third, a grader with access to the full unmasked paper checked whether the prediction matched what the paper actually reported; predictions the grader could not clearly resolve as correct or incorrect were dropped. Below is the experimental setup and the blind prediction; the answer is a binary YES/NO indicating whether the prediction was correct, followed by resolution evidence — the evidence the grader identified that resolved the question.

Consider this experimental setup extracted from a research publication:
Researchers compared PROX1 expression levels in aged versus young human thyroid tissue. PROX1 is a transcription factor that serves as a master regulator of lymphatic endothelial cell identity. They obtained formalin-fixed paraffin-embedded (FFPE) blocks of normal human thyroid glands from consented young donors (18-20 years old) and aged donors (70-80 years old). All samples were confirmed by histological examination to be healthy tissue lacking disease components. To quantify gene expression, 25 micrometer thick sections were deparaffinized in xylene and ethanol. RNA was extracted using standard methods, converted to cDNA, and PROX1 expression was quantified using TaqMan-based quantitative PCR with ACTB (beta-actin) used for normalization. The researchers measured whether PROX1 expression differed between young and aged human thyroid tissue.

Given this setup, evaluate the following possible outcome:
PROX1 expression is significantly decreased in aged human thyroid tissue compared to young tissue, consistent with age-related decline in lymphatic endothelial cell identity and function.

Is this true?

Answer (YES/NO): NO